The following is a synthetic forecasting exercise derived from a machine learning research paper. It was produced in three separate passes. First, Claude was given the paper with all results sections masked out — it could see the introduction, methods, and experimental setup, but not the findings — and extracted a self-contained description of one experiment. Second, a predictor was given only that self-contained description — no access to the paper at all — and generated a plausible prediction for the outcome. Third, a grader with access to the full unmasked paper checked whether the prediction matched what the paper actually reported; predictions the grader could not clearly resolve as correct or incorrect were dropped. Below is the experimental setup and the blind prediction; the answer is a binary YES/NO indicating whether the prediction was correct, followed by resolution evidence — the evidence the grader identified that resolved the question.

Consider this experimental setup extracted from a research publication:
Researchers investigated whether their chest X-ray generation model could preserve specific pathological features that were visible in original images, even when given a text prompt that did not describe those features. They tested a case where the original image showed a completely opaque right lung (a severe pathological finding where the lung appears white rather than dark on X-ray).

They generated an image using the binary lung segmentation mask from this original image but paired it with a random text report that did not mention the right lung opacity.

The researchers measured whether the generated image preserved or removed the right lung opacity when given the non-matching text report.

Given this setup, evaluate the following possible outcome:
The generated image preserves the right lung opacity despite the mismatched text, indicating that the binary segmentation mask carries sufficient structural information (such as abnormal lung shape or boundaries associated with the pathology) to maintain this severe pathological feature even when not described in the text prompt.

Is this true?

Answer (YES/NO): YES